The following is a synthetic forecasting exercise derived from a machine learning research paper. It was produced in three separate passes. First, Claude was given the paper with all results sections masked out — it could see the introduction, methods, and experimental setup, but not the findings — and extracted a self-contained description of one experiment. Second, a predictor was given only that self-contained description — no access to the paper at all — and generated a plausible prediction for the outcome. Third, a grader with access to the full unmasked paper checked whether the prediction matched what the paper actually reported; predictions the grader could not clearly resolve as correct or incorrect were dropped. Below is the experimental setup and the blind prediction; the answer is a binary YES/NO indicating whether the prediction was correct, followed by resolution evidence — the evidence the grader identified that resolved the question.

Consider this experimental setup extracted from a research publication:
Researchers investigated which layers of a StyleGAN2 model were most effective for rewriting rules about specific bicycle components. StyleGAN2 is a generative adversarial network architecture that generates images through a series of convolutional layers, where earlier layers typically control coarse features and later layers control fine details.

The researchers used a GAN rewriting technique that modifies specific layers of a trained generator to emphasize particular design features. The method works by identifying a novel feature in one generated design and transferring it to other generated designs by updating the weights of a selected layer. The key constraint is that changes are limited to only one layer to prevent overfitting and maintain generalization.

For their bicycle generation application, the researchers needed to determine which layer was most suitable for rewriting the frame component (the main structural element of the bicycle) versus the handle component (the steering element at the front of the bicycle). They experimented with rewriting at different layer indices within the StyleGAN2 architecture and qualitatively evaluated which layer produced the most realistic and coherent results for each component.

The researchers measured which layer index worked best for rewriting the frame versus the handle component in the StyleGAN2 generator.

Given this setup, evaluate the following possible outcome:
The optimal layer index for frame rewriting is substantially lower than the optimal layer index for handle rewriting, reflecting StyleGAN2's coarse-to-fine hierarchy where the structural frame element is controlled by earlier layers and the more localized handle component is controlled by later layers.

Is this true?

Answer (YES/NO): NO